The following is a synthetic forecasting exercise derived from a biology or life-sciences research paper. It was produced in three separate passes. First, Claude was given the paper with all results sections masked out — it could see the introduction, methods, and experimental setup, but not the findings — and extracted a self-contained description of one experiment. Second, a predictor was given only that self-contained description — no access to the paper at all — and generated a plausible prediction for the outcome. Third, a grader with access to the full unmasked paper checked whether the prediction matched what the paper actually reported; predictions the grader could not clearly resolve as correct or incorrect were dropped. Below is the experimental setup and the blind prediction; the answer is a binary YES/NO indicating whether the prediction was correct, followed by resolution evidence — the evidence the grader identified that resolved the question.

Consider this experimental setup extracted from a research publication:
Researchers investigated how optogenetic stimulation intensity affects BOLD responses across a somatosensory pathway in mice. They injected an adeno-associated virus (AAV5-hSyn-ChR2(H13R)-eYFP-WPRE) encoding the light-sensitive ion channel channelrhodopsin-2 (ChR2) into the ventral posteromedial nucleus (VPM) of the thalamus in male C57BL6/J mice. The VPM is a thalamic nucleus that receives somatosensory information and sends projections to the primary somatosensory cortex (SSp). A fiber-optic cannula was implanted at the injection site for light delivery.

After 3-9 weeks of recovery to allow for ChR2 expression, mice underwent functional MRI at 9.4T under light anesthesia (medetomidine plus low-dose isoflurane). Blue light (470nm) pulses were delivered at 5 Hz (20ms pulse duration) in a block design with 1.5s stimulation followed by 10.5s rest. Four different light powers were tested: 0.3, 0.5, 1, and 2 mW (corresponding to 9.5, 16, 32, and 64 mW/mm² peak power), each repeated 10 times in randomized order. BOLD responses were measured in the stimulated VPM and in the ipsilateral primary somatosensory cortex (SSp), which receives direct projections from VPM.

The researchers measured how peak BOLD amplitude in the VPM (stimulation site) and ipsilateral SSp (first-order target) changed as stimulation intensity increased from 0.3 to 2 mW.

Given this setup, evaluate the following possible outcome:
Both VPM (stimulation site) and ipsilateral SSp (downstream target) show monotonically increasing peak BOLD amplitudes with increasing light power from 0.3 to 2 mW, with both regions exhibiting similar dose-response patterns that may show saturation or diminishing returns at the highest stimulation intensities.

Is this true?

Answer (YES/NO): YES